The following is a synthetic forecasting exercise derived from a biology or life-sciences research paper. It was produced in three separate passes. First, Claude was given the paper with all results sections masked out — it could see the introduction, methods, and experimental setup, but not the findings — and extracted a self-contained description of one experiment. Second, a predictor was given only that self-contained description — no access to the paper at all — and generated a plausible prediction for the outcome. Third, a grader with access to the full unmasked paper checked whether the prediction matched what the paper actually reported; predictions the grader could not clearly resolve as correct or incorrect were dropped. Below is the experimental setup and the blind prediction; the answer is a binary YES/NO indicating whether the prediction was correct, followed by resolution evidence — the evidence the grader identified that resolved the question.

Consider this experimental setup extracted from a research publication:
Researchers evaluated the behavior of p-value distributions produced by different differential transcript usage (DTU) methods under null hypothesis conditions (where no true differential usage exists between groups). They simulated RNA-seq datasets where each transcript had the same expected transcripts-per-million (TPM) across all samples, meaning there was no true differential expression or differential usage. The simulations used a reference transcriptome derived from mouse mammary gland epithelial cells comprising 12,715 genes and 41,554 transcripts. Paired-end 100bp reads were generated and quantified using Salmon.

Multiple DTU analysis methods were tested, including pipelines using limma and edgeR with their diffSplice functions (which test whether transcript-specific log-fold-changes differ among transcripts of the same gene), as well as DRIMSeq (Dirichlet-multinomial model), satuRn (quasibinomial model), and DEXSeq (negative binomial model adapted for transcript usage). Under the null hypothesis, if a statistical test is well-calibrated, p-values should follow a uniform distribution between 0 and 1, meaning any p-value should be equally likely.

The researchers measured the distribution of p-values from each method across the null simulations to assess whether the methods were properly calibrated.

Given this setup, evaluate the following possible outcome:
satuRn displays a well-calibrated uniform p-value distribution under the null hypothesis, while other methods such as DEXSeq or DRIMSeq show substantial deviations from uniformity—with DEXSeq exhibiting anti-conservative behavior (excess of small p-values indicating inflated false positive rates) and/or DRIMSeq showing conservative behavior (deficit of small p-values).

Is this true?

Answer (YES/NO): NO